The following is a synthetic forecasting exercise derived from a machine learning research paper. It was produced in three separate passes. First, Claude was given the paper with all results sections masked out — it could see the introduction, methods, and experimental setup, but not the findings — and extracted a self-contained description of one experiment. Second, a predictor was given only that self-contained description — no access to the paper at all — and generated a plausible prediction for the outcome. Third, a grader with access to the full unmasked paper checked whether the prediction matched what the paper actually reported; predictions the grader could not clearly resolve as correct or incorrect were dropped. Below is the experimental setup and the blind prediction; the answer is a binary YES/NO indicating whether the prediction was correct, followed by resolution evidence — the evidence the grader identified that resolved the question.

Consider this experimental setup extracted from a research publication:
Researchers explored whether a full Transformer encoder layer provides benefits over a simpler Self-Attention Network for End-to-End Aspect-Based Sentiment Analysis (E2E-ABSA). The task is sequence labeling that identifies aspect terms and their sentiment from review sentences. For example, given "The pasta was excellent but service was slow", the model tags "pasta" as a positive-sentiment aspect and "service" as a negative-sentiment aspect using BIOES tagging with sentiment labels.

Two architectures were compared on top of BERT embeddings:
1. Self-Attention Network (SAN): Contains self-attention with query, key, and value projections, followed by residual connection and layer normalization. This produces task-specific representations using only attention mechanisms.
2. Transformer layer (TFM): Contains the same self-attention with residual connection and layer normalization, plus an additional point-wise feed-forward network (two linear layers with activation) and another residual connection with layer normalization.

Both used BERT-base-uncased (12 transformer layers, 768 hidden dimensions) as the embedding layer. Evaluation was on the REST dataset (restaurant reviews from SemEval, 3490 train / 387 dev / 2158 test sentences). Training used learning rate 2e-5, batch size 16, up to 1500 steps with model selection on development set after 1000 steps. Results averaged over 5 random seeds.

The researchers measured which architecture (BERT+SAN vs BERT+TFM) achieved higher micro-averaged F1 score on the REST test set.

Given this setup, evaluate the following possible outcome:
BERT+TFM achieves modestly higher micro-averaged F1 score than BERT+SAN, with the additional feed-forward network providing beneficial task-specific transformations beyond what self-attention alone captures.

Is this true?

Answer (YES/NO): NO